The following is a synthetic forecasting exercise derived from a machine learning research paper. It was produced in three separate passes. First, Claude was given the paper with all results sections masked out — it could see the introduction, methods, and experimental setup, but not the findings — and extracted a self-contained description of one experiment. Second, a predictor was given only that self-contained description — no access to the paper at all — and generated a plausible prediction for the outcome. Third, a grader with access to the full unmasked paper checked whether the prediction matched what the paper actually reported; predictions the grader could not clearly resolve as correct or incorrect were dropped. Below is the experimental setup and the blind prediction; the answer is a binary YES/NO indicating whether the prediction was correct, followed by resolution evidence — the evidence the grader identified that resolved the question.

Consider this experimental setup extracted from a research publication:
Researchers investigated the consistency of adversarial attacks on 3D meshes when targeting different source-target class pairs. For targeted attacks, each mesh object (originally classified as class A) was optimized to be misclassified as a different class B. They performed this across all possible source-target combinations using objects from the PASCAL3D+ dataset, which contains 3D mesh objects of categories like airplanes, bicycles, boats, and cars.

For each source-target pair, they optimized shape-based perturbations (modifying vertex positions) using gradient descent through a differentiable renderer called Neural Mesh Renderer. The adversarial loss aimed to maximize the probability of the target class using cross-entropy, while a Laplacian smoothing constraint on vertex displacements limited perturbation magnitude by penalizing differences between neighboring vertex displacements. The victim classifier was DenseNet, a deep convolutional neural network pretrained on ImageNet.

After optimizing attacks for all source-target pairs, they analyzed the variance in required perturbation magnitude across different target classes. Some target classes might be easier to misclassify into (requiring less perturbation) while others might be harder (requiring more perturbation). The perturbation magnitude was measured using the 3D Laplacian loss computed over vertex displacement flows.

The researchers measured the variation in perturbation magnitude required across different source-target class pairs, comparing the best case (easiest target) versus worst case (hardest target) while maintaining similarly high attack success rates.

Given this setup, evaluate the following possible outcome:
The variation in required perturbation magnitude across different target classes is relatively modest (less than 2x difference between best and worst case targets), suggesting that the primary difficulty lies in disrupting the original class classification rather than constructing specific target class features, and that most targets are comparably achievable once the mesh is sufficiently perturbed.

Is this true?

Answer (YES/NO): NO